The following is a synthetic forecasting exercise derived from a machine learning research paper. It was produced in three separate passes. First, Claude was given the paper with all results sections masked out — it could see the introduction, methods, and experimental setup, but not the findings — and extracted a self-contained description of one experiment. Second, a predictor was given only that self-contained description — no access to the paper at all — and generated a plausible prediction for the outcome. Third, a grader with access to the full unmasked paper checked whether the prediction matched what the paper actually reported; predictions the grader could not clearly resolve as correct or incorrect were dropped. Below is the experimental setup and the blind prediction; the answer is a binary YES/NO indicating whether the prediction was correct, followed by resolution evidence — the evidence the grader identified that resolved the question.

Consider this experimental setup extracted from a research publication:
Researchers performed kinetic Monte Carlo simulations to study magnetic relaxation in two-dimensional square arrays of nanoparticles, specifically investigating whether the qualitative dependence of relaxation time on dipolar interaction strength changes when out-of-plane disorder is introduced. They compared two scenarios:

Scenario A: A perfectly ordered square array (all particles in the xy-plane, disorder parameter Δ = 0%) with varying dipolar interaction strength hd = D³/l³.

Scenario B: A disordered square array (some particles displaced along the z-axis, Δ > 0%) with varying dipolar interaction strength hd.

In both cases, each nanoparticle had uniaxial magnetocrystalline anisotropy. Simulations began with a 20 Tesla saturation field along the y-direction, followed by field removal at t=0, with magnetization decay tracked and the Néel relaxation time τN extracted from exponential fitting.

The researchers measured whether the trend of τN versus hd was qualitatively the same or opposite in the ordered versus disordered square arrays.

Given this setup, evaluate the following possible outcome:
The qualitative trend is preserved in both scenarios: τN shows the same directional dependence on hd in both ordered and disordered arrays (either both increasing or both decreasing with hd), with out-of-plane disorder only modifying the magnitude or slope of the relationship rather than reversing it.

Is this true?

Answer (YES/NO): NO